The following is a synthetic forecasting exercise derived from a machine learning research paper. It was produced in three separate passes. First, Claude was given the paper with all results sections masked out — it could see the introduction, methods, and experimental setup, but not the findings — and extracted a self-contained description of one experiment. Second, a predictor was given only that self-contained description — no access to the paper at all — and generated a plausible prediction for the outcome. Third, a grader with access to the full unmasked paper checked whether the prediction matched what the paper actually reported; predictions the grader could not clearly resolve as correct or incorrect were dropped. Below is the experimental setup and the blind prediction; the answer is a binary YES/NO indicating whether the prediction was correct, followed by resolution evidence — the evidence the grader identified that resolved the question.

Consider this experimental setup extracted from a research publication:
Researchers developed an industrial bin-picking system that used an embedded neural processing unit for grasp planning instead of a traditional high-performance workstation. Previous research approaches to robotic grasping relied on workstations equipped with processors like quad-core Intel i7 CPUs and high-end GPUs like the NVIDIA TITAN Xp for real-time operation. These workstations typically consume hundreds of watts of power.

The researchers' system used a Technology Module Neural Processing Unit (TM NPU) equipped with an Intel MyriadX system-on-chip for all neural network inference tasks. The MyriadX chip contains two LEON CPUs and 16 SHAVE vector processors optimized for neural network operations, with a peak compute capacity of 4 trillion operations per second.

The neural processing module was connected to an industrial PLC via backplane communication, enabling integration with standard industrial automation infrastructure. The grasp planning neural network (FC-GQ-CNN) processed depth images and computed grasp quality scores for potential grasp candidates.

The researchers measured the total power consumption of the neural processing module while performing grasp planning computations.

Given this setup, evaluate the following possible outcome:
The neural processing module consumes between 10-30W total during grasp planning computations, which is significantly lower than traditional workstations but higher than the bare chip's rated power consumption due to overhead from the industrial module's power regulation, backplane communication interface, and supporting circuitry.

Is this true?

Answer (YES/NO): NO